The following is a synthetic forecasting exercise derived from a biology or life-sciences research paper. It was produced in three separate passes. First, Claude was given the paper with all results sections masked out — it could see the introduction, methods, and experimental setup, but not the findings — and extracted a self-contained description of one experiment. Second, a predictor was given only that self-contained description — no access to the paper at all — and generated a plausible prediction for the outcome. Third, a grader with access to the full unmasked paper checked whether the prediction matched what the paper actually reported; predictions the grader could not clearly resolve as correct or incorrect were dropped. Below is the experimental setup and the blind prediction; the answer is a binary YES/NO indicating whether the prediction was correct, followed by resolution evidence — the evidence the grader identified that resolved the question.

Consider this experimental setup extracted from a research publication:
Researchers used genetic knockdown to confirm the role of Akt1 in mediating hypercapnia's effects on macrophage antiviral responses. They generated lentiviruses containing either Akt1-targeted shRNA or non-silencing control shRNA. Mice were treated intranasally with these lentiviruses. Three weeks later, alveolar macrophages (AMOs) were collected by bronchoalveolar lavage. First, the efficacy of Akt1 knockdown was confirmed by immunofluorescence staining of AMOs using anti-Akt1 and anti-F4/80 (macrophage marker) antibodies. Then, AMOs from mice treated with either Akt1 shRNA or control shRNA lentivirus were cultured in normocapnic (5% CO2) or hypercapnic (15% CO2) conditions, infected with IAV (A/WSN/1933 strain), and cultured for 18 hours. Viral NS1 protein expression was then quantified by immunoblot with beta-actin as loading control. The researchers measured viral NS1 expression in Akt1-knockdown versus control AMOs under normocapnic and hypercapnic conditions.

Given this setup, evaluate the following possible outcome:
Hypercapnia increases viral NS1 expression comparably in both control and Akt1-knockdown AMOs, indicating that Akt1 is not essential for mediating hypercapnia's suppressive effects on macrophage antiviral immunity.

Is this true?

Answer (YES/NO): NO